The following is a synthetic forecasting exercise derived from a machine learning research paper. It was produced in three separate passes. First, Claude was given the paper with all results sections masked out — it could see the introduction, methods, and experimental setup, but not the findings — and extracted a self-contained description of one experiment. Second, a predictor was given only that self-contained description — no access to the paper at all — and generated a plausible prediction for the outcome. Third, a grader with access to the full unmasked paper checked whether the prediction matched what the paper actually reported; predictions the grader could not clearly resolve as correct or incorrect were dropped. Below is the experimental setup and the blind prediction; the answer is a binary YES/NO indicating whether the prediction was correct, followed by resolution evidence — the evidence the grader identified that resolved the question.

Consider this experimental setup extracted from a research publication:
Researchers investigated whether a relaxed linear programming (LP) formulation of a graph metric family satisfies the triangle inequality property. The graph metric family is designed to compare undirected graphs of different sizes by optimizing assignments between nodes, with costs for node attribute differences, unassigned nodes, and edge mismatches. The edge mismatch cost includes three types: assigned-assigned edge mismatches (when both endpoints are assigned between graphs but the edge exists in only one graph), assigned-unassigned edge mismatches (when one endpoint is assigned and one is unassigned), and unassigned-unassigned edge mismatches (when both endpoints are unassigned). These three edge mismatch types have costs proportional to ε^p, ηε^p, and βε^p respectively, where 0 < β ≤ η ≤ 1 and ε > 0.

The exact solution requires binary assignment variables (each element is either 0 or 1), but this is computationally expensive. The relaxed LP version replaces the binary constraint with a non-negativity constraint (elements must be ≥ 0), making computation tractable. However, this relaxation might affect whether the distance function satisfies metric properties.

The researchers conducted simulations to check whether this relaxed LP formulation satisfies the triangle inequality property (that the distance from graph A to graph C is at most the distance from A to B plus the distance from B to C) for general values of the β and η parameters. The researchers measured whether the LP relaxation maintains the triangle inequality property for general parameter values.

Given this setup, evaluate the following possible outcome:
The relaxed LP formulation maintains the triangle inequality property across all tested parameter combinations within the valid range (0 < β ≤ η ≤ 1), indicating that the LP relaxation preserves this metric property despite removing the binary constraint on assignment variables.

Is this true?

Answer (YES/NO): NO